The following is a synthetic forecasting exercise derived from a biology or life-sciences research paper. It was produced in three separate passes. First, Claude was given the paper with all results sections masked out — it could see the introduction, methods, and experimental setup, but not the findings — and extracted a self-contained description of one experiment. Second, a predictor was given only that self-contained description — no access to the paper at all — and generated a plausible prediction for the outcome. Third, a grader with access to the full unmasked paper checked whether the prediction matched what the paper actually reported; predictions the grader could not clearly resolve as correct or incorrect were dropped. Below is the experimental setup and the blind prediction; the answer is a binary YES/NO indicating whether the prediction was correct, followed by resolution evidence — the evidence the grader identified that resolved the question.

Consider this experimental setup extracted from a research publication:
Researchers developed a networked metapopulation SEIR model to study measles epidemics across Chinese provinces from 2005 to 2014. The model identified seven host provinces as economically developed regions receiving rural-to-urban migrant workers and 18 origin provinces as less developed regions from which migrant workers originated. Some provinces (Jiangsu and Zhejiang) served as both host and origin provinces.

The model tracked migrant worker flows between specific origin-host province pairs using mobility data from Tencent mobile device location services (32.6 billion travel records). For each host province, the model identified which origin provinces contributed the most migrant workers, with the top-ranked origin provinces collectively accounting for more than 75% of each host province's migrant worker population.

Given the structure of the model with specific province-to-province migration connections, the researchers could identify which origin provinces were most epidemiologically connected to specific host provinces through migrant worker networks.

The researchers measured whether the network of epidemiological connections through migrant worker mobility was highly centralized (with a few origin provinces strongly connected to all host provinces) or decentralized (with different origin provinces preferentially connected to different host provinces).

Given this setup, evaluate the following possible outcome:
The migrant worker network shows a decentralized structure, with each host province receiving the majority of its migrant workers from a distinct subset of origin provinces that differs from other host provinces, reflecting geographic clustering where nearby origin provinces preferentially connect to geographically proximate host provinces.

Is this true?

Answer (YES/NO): NO